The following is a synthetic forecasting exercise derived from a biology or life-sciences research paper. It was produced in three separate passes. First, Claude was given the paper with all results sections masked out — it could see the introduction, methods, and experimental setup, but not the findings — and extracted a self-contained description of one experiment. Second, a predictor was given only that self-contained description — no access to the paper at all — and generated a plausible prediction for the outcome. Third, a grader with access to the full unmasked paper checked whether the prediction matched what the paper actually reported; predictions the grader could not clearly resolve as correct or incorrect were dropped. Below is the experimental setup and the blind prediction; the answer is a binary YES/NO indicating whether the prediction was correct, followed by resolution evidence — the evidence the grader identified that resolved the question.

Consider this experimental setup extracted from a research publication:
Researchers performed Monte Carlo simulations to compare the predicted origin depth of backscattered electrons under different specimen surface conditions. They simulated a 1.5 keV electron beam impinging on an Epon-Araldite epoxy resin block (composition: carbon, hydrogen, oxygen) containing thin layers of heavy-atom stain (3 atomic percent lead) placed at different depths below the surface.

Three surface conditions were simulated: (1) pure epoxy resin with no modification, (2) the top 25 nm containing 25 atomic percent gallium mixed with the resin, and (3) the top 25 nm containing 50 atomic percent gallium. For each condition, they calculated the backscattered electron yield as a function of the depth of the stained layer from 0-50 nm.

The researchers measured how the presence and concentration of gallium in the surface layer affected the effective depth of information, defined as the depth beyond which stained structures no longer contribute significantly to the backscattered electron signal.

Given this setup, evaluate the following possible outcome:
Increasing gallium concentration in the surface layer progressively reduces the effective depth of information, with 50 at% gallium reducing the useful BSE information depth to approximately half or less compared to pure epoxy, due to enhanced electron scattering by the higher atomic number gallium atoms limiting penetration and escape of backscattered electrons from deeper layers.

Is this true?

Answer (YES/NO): YES